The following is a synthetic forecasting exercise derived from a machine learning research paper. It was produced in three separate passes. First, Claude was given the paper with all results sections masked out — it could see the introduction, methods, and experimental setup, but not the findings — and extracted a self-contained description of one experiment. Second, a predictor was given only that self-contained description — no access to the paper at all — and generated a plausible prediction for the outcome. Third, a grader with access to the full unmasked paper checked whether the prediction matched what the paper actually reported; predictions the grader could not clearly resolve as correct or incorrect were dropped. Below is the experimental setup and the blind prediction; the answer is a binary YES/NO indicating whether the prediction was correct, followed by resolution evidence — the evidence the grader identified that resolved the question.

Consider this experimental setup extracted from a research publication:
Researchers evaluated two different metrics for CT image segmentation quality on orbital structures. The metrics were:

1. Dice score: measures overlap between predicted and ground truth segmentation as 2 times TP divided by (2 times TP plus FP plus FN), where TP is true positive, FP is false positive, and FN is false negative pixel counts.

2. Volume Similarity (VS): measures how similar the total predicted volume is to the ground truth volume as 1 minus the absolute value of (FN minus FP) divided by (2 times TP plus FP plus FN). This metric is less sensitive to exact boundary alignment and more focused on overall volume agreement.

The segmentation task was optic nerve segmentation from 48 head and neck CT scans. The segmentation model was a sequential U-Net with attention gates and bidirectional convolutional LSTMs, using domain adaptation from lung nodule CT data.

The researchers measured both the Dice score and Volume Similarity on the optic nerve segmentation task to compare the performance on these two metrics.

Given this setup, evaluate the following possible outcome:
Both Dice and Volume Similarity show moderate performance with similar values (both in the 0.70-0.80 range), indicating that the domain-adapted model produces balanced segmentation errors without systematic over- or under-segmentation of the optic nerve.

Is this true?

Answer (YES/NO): NO